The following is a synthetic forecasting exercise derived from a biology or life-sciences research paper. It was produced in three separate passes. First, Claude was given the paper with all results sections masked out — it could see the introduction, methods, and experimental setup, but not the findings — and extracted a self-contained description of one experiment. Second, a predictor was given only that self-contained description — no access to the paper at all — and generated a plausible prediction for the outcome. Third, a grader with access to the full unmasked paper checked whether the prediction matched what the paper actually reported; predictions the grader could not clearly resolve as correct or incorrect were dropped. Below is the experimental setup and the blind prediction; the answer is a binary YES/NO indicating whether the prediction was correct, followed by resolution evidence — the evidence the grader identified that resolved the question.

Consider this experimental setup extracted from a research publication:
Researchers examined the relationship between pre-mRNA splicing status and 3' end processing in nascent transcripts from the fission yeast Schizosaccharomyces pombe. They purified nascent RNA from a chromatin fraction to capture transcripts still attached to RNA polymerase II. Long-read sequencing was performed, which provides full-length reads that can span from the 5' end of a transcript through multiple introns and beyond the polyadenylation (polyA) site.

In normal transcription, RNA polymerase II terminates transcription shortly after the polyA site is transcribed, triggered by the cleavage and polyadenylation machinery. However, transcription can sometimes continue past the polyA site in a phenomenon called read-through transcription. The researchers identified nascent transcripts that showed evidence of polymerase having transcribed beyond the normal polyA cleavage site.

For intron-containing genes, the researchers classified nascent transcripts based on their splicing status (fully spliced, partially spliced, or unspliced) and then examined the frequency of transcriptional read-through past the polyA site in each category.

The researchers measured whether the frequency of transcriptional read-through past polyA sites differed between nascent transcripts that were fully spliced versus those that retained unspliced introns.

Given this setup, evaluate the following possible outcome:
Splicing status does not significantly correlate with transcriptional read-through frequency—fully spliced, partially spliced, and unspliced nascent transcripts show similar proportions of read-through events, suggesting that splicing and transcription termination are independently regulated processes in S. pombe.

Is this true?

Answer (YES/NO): NO